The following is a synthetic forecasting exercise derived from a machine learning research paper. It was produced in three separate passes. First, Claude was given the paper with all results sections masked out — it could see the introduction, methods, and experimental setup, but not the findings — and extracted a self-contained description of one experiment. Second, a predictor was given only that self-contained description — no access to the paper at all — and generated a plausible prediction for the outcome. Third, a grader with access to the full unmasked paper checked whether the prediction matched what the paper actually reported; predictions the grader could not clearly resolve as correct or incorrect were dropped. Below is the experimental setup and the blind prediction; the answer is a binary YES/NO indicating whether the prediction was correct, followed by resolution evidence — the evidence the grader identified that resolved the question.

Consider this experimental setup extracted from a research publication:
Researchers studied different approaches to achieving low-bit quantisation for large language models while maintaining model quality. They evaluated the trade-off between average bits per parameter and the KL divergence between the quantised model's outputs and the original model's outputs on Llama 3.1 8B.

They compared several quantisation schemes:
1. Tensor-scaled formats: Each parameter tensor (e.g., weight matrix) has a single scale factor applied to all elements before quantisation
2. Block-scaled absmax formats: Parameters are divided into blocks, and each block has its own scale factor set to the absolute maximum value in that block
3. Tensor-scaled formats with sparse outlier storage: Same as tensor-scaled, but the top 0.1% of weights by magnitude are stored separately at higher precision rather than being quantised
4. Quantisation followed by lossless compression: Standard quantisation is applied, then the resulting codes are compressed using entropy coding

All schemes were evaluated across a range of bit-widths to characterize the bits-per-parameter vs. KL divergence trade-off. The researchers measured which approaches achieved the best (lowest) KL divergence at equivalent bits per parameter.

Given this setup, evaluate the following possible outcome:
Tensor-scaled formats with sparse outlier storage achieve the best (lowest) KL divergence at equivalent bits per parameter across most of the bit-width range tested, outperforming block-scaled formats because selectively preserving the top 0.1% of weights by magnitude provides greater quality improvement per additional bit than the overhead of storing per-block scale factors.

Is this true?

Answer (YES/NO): NO